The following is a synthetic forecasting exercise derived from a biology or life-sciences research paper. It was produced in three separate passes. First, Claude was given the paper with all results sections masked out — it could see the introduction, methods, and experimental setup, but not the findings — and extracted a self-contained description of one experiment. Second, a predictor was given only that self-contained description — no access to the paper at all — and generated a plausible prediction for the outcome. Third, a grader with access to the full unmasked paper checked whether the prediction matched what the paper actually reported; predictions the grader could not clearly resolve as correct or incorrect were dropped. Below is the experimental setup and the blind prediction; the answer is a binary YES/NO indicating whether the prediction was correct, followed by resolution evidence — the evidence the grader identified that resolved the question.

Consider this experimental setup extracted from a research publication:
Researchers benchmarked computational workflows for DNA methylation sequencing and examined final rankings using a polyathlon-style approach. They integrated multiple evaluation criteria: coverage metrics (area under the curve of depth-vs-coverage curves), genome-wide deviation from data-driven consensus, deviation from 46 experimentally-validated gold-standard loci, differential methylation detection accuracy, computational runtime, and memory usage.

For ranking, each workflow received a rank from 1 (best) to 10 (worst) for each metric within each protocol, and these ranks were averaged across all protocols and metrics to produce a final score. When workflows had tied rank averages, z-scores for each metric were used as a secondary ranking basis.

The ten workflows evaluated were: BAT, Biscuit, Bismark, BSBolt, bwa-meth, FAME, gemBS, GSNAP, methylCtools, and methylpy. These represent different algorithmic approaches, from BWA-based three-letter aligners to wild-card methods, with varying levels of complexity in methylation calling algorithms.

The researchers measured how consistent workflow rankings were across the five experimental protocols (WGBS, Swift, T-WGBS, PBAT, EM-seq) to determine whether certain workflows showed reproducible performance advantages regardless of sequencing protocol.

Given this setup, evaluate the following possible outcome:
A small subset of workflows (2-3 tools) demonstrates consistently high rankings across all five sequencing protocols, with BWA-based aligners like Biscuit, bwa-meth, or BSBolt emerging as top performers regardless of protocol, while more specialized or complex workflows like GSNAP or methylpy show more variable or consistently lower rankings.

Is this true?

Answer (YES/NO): NO